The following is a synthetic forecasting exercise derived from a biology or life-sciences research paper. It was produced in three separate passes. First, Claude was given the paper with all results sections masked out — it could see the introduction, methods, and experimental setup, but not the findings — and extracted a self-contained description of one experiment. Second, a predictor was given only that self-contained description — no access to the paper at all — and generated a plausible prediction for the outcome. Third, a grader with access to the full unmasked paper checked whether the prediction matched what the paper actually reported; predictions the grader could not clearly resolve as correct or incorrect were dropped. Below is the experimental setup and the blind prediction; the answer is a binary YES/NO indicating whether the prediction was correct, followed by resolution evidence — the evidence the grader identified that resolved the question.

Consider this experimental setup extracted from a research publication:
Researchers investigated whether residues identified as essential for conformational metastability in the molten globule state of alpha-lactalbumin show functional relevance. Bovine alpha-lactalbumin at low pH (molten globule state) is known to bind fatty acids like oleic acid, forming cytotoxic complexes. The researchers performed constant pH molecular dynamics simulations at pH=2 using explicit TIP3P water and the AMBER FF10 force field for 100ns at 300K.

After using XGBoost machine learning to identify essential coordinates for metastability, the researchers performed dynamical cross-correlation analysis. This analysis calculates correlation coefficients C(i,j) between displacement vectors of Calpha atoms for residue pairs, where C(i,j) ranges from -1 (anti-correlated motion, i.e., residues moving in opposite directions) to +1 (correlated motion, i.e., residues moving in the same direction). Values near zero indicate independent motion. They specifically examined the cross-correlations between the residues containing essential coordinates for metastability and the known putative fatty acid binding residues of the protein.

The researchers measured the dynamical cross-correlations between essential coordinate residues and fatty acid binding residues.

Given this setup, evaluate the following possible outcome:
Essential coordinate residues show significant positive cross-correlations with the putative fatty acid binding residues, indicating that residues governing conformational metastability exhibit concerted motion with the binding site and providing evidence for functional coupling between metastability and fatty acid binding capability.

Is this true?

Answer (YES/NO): NO